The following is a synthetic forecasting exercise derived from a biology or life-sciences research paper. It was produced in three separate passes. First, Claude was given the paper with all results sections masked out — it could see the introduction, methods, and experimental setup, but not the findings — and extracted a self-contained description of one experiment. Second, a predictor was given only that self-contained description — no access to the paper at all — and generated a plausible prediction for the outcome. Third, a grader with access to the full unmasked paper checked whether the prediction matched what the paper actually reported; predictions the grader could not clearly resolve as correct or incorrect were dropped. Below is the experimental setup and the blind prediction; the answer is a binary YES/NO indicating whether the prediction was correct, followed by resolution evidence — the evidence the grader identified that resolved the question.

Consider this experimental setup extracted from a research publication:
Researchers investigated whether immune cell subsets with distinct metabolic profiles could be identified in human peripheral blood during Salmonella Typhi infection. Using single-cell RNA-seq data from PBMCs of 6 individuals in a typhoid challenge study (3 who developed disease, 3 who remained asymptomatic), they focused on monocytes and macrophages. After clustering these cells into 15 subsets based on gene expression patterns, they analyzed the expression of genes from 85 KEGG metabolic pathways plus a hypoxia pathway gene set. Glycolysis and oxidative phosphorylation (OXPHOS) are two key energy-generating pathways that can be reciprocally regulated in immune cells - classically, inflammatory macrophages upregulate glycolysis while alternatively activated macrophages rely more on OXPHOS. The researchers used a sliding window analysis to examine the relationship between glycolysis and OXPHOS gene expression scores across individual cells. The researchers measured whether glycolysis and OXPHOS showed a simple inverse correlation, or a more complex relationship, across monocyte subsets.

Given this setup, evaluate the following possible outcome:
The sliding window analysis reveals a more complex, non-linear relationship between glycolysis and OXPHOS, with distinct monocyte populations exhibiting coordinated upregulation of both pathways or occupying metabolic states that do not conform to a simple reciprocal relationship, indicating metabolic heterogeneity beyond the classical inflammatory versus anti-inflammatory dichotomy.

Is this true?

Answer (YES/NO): YES